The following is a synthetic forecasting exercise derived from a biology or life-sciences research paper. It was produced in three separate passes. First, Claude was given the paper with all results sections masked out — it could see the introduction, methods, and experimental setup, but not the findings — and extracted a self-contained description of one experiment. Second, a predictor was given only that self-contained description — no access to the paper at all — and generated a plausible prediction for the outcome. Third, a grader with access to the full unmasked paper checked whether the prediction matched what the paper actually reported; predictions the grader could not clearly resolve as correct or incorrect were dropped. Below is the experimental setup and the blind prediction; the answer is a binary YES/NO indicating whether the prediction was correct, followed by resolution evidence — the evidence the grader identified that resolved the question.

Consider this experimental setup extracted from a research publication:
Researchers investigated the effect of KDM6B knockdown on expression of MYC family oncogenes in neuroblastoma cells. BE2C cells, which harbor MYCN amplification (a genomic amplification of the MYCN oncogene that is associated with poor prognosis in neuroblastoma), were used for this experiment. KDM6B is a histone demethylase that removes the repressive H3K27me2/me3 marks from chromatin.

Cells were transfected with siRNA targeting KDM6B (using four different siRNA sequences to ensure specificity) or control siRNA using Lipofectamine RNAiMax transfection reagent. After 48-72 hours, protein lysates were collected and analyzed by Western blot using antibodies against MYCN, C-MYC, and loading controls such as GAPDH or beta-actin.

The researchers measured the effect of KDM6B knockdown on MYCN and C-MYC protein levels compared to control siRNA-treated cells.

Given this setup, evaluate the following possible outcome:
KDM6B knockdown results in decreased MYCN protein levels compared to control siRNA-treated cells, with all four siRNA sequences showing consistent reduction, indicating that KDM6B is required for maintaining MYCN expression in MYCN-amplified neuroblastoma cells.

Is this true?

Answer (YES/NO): YES